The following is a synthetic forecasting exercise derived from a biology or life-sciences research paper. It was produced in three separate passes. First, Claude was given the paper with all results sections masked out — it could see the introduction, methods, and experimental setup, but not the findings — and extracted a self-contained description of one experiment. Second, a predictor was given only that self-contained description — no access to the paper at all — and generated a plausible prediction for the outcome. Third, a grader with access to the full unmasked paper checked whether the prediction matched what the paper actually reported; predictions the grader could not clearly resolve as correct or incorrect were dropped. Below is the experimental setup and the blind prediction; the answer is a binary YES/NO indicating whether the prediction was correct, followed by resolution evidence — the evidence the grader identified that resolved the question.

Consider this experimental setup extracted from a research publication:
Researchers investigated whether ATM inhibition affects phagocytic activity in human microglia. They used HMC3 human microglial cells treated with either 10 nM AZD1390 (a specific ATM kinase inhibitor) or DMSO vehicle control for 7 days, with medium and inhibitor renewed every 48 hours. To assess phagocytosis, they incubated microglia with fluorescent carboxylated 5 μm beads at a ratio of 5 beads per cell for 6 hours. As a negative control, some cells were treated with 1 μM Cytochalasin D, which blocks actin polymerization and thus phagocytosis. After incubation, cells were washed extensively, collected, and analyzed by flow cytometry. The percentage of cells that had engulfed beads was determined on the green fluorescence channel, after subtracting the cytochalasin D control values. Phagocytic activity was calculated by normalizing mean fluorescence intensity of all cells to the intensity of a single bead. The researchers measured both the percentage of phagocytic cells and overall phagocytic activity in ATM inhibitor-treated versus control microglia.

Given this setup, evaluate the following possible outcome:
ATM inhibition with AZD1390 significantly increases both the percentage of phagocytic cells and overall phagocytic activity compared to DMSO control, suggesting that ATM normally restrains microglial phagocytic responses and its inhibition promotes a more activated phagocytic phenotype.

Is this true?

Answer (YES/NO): YES